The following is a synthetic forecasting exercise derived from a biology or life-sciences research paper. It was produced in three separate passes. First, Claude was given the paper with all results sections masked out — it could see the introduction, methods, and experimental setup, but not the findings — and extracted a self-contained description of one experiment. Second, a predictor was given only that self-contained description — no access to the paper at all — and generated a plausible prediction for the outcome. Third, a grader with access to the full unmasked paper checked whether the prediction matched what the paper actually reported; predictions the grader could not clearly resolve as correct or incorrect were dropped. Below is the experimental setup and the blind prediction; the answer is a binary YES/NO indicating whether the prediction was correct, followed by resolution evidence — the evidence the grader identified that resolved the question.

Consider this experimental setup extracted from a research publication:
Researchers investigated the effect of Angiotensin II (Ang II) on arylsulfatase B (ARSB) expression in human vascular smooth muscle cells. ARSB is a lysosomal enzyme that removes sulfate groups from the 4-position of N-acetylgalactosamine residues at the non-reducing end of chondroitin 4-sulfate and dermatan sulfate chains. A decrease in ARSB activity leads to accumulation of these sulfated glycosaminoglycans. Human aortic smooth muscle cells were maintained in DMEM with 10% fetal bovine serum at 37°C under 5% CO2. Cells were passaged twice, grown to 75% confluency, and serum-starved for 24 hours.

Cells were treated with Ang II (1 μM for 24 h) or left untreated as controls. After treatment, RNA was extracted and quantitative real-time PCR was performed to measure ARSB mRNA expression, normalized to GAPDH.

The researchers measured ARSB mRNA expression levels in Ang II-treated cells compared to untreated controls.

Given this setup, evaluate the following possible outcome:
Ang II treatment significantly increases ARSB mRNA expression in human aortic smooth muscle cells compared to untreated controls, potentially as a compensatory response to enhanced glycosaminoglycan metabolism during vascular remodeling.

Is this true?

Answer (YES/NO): NO